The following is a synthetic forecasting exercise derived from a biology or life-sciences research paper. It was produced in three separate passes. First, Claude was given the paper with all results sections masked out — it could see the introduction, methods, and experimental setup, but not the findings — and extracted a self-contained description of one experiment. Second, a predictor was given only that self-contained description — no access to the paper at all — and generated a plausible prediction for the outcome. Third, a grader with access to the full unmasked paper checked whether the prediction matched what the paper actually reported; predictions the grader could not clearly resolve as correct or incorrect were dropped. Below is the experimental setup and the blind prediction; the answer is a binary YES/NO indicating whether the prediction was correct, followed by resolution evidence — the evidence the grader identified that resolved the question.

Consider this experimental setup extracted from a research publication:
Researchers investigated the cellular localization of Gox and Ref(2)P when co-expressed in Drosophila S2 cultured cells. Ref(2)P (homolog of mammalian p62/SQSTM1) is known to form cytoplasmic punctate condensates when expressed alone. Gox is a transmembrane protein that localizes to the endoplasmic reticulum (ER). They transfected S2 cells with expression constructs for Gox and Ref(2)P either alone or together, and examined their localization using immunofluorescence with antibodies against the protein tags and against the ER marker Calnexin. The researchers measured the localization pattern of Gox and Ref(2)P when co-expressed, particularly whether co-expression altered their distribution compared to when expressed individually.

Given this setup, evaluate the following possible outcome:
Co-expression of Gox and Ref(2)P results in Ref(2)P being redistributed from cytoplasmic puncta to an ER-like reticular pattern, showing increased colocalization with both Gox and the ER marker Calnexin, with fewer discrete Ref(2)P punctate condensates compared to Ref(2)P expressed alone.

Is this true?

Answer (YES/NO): NO